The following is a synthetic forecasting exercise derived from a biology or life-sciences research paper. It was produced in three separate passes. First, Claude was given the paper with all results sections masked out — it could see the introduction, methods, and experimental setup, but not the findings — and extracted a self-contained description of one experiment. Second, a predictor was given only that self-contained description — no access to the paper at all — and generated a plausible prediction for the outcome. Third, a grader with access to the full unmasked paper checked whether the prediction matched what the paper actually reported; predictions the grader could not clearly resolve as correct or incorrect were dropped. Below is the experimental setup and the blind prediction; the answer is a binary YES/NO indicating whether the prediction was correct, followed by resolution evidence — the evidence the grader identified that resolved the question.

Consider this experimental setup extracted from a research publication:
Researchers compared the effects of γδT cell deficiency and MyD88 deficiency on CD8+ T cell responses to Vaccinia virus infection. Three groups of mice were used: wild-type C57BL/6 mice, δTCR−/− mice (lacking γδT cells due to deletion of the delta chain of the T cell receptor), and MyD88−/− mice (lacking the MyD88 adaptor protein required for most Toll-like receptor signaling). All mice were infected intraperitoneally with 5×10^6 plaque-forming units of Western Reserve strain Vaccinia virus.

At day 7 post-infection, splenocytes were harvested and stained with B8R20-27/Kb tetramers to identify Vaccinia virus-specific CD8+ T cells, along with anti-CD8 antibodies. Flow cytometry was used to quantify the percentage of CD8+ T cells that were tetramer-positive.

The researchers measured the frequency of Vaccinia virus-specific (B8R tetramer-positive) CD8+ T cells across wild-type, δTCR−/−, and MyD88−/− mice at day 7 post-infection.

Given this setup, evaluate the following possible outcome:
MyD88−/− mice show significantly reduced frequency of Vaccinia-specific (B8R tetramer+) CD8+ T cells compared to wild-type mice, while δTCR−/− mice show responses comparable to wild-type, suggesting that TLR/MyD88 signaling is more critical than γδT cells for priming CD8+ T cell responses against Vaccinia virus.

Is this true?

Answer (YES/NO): NO